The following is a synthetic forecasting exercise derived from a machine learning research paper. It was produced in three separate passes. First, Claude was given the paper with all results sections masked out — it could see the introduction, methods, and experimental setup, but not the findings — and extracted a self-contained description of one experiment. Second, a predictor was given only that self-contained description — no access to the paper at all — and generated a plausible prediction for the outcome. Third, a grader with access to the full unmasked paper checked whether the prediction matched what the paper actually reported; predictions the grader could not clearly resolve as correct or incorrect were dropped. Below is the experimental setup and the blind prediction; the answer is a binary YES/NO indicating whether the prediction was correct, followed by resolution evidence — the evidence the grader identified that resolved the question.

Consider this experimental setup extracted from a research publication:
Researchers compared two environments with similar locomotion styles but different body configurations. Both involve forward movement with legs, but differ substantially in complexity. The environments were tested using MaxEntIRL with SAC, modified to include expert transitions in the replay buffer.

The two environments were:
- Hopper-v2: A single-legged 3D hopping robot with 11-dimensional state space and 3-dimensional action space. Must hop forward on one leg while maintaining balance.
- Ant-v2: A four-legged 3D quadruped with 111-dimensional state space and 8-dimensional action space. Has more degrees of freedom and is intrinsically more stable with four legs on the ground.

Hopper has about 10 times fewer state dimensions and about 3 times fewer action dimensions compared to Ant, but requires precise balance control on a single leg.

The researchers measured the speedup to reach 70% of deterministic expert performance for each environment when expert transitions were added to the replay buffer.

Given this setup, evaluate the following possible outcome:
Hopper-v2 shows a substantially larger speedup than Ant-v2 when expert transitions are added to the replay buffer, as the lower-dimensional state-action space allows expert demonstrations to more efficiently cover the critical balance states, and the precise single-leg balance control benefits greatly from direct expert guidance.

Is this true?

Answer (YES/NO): NO